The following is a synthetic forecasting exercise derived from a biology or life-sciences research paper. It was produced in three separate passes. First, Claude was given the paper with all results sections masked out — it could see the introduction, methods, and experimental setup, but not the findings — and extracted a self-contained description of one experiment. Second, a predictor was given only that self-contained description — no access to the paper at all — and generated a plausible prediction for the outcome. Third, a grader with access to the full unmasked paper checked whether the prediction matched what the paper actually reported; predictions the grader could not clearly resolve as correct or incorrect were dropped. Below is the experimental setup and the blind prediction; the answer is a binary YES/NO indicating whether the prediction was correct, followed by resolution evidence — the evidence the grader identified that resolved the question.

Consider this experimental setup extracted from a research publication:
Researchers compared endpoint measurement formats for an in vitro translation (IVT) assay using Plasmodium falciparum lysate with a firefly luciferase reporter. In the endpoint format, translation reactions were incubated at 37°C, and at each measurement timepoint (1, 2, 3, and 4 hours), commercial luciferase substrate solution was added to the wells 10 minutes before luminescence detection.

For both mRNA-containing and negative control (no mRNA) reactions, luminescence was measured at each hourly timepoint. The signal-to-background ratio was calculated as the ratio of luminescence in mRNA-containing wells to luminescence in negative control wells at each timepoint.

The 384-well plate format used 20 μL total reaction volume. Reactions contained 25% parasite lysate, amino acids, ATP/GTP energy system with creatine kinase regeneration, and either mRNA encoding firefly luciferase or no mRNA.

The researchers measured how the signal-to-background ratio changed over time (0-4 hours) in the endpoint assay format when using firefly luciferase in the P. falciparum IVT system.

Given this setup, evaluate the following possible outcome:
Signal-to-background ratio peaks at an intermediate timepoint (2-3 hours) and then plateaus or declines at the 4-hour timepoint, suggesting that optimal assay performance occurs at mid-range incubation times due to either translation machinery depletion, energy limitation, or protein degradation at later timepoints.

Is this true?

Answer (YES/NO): NO